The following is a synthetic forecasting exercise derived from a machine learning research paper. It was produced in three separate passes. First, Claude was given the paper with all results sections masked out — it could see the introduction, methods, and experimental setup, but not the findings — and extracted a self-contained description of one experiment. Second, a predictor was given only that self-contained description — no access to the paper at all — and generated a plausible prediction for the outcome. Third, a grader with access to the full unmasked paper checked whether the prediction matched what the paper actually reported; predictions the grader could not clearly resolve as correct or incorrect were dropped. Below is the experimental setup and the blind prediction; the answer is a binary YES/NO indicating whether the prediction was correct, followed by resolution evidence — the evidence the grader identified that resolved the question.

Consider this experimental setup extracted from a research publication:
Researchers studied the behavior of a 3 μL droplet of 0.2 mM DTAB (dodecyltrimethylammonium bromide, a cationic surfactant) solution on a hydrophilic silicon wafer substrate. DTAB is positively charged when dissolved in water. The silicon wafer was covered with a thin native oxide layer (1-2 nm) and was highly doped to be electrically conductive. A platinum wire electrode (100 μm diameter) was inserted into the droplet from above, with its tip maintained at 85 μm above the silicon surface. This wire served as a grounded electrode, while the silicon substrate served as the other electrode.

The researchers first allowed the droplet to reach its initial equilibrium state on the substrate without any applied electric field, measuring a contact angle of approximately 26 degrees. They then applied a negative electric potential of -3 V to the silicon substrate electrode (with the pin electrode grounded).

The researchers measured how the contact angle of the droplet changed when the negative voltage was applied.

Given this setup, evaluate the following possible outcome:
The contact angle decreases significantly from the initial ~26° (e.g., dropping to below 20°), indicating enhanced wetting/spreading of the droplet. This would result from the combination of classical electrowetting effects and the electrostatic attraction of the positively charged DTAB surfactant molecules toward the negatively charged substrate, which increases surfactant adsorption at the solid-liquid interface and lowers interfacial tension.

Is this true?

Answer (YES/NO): NO